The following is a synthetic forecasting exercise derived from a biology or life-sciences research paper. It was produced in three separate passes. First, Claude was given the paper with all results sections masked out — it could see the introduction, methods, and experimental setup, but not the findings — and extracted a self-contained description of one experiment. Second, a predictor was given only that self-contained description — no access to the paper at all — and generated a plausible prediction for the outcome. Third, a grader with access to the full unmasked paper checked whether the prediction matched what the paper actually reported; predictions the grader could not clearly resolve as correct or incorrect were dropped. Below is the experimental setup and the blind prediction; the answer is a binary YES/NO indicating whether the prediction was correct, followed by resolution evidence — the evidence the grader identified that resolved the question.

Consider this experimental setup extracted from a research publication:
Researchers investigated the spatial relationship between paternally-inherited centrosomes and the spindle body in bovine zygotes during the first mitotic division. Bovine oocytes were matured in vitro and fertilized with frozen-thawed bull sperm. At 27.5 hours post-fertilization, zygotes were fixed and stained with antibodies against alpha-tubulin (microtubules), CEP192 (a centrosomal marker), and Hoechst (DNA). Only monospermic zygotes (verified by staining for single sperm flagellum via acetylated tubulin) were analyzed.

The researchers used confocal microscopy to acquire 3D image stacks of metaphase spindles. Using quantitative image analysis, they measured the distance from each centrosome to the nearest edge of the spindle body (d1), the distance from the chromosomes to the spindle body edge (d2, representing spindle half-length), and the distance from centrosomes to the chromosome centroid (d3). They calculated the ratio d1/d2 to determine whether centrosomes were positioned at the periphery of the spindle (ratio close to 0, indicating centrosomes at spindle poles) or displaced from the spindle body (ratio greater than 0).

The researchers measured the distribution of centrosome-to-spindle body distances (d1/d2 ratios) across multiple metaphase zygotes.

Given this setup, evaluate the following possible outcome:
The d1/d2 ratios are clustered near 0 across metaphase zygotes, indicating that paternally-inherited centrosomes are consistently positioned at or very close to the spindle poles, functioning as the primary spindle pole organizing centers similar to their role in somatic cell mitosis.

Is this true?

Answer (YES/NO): NO